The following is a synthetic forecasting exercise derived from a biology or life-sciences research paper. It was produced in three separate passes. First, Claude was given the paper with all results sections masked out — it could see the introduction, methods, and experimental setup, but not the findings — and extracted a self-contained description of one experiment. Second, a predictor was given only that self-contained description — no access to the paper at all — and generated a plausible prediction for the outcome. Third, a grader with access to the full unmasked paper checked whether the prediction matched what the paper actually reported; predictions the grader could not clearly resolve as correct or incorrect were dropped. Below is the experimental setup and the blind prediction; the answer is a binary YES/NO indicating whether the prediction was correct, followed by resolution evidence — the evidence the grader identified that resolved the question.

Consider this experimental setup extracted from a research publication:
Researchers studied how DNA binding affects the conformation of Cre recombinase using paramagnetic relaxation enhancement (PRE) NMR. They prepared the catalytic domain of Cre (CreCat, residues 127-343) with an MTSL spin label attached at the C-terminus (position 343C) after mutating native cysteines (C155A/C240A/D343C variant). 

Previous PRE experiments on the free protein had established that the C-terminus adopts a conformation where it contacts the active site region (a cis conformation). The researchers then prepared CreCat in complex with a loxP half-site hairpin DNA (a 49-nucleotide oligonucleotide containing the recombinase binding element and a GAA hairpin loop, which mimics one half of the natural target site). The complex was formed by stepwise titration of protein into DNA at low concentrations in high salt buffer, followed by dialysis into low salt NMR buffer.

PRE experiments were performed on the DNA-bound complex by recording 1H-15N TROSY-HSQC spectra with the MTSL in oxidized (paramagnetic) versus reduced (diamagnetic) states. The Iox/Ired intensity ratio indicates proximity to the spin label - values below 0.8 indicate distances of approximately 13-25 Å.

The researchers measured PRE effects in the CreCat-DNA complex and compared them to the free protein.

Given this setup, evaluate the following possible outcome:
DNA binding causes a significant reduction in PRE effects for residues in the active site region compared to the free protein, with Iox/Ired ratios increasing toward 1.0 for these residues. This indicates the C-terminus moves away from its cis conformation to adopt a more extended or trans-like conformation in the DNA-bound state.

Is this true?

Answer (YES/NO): YES